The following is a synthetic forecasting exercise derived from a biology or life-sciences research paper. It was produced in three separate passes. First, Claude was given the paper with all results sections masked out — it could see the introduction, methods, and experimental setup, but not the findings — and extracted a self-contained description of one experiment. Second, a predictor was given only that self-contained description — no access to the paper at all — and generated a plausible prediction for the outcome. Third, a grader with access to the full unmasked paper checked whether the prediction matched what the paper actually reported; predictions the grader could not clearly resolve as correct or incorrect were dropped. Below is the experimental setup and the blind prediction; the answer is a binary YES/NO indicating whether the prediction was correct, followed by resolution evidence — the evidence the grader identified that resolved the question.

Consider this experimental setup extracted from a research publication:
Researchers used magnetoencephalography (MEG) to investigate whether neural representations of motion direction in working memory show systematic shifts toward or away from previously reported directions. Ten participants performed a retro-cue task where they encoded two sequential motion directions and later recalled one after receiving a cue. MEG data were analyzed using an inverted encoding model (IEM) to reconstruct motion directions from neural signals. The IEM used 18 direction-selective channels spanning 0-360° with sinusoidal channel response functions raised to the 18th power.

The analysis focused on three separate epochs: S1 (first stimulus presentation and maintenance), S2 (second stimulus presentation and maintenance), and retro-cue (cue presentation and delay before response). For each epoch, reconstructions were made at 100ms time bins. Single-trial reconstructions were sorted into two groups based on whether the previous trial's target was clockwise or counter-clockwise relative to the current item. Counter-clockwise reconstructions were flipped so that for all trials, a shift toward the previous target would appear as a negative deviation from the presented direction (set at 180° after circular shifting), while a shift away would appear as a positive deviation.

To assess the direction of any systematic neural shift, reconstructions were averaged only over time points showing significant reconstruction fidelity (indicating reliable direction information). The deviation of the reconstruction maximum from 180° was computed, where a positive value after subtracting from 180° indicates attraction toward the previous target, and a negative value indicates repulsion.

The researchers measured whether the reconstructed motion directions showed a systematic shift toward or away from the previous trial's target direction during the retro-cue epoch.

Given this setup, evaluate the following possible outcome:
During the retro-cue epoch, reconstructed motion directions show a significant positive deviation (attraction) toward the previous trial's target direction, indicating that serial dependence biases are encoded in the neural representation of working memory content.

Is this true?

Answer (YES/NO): YES